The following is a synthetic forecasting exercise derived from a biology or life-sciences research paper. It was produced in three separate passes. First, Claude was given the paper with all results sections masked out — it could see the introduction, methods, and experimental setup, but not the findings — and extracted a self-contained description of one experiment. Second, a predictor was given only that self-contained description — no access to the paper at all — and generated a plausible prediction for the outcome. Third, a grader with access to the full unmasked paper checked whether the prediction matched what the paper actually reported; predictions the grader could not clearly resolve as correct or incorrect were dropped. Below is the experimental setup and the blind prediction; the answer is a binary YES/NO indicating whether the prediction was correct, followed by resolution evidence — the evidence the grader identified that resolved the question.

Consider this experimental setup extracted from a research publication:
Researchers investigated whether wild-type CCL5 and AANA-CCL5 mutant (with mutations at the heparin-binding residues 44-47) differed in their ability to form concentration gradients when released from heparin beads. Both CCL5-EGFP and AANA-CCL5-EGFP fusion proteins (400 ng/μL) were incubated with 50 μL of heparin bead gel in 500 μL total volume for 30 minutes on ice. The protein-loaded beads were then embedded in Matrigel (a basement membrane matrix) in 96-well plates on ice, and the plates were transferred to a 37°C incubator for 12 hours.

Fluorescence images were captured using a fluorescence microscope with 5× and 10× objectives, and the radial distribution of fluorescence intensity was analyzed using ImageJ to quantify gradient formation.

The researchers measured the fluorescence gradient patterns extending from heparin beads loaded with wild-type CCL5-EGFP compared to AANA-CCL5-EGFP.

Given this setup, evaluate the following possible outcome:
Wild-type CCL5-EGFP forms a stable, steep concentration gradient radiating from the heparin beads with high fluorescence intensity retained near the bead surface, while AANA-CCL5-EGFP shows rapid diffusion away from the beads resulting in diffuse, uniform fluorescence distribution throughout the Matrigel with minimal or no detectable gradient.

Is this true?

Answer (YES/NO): NO